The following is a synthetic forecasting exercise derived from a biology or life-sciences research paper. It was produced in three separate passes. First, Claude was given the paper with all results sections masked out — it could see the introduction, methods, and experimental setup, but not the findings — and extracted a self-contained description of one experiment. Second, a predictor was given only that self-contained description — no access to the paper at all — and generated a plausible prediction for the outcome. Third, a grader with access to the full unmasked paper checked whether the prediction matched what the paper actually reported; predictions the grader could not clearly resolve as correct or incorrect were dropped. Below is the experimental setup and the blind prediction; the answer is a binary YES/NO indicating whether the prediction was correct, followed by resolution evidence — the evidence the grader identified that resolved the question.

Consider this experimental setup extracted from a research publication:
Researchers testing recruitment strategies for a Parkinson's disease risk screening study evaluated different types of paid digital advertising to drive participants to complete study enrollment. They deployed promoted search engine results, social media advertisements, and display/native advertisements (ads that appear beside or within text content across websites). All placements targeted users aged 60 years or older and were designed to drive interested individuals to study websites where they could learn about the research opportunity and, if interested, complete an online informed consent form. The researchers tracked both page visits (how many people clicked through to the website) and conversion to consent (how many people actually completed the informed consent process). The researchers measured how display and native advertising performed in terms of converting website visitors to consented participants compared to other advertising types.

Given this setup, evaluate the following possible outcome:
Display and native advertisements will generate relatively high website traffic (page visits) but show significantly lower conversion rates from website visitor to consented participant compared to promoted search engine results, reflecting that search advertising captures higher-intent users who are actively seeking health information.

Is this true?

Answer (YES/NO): YES